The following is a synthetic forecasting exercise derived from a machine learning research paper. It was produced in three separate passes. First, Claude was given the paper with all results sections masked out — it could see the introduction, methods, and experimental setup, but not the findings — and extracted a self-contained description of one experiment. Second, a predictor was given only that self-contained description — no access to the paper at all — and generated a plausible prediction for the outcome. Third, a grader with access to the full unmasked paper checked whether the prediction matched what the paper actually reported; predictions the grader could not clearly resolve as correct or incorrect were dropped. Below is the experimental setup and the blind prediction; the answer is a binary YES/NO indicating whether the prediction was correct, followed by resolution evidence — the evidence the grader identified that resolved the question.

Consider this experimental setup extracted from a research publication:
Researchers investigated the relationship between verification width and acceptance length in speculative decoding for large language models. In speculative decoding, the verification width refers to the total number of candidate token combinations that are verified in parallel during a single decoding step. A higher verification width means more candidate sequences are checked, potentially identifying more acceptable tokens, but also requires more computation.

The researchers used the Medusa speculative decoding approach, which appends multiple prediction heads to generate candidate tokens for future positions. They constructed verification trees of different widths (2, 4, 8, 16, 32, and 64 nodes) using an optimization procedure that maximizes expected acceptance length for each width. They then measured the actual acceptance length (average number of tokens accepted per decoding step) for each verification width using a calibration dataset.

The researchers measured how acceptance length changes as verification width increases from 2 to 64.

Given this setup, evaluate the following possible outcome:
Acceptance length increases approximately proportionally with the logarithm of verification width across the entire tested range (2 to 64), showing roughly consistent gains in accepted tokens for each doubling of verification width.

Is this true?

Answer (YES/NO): NO